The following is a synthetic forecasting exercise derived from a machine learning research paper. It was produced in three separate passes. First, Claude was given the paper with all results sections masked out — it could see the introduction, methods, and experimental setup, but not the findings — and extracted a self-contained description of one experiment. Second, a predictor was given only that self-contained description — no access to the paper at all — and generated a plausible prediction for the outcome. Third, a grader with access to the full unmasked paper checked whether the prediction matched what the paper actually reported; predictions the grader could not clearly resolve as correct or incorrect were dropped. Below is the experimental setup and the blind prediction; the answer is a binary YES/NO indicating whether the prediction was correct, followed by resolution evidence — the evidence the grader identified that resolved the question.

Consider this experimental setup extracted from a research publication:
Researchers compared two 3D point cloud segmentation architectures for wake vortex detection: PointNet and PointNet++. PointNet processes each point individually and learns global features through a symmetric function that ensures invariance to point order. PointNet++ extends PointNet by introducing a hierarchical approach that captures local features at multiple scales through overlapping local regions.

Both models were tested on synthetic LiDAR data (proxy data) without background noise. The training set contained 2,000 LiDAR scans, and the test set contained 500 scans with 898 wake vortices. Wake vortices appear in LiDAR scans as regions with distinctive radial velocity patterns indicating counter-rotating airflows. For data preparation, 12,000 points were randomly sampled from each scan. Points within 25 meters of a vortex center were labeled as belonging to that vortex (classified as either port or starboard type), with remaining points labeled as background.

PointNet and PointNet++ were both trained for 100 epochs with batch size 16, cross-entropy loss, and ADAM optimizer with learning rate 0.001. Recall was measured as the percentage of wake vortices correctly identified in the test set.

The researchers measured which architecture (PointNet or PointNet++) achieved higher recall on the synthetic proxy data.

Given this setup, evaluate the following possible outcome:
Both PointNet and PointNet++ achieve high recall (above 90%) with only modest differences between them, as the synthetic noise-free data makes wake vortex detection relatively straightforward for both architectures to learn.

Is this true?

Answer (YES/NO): YES